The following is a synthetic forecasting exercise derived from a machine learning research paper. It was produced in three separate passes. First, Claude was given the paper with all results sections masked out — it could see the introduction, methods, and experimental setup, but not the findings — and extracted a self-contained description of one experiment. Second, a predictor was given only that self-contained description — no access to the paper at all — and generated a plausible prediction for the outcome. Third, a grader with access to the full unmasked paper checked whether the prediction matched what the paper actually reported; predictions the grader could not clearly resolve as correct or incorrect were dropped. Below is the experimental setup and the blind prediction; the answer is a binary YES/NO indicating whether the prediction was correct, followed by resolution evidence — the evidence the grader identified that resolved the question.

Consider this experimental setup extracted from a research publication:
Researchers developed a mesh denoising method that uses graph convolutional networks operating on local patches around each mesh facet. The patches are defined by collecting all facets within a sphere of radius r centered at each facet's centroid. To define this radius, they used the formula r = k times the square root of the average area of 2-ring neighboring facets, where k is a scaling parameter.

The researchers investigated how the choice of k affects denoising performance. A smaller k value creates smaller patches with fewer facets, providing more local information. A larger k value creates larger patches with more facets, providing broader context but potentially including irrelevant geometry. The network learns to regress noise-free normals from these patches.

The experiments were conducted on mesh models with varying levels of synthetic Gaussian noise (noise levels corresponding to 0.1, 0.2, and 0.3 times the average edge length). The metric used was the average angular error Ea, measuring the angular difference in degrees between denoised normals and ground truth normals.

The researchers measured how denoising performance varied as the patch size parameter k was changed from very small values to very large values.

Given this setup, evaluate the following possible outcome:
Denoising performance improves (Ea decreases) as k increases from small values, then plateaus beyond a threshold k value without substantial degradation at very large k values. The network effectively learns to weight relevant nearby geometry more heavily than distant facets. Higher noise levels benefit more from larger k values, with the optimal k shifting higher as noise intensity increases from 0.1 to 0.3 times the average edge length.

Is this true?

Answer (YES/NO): NO